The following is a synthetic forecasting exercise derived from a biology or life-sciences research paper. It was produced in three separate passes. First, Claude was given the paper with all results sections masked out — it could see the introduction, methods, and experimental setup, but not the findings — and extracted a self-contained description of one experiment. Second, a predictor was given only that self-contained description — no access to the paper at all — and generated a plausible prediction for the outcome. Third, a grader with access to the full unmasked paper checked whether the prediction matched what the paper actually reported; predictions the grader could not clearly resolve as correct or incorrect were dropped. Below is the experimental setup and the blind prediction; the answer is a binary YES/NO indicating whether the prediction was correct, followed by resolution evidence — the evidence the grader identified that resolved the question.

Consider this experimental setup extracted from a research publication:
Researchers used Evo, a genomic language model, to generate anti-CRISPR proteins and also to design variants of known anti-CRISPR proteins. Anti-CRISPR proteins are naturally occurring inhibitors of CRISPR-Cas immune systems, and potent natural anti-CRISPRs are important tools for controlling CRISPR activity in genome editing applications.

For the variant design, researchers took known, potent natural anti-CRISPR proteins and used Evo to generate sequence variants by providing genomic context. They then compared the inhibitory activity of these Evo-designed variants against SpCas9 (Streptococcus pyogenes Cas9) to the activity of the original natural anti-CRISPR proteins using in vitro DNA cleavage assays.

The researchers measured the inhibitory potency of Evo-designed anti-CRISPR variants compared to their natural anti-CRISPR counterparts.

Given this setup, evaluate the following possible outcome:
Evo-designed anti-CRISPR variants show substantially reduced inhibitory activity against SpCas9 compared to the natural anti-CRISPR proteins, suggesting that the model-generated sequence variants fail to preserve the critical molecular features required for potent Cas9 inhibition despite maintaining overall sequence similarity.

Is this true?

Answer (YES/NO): NO